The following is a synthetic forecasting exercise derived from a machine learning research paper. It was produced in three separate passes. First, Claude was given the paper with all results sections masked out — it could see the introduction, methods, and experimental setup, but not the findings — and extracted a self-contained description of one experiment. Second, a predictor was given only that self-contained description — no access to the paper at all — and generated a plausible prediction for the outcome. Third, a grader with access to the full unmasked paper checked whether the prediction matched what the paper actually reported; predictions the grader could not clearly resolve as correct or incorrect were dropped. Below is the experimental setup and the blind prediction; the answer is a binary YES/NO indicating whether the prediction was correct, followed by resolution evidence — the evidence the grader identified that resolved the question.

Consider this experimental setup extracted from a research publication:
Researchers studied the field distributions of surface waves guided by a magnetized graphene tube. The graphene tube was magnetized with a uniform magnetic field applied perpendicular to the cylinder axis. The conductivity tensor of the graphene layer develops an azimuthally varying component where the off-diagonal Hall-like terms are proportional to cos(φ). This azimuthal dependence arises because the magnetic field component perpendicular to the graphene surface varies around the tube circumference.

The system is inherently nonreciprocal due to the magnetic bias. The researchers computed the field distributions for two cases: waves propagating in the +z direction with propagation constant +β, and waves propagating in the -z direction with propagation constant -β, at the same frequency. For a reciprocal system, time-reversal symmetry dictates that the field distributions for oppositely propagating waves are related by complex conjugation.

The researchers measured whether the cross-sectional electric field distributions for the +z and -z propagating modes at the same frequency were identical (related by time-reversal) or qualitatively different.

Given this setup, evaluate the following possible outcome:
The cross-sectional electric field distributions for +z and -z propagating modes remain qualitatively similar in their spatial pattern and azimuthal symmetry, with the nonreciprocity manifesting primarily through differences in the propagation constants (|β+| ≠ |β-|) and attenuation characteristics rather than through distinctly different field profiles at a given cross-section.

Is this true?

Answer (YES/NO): NO